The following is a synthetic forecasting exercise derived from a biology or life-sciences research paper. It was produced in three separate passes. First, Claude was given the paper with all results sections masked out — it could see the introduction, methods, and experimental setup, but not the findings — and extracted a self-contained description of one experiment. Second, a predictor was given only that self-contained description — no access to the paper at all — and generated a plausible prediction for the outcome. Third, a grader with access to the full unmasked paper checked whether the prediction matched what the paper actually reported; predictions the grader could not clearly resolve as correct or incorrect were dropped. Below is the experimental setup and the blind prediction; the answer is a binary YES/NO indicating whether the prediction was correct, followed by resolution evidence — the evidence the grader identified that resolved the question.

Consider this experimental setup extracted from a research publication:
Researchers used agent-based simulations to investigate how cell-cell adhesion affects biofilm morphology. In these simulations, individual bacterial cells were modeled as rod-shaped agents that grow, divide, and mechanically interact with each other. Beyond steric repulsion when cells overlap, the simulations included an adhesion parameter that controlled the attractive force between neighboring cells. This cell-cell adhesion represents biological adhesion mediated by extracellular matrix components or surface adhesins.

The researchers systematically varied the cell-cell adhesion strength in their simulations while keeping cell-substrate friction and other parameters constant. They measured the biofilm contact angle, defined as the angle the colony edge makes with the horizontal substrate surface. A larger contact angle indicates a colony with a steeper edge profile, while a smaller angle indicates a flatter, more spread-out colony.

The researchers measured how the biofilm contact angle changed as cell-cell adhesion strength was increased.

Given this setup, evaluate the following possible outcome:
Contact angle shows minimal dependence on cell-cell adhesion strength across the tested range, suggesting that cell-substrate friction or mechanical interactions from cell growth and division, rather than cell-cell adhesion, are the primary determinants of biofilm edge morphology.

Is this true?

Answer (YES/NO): NO